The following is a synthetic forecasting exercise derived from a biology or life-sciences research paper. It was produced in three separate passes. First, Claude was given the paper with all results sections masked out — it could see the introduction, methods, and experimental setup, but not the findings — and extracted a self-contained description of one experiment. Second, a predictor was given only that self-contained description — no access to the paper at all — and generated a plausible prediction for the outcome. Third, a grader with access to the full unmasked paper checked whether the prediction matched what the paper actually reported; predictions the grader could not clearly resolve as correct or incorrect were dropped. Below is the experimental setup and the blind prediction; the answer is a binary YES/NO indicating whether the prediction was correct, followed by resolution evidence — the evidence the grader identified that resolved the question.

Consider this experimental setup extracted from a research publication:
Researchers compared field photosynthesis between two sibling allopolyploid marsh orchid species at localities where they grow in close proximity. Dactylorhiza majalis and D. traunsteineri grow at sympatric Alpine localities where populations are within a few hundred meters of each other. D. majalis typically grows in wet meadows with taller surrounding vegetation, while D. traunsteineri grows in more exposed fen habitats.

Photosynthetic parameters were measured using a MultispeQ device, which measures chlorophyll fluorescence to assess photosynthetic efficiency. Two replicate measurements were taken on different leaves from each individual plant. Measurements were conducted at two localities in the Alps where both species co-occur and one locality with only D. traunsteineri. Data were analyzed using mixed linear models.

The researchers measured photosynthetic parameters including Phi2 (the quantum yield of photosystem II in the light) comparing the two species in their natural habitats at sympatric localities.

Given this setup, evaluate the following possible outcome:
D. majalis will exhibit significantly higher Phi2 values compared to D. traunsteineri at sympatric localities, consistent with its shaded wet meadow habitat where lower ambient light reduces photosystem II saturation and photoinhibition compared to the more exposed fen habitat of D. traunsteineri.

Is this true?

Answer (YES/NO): YES